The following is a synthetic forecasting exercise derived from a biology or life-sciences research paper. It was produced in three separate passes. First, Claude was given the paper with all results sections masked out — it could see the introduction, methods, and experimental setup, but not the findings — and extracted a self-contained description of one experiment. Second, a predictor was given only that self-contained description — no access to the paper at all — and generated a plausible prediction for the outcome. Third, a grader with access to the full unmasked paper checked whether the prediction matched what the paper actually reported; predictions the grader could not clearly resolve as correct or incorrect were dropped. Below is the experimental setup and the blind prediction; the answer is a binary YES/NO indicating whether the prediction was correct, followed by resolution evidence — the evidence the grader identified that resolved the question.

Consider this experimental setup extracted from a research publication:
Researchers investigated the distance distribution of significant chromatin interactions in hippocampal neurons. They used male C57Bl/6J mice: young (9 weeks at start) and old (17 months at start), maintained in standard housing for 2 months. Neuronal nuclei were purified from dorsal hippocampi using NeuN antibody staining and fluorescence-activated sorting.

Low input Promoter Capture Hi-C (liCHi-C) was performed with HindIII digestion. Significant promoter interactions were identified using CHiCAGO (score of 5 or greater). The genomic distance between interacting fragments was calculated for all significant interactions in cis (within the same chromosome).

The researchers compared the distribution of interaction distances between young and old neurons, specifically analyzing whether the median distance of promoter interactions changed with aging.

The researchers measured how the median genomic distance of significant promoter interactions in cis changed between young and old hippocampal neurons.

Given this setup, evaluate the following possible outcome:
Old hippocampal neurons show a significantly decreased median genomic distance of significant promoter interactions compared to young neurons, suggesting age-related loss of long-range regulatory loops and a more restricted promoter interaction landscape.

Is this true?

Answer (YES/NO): YES